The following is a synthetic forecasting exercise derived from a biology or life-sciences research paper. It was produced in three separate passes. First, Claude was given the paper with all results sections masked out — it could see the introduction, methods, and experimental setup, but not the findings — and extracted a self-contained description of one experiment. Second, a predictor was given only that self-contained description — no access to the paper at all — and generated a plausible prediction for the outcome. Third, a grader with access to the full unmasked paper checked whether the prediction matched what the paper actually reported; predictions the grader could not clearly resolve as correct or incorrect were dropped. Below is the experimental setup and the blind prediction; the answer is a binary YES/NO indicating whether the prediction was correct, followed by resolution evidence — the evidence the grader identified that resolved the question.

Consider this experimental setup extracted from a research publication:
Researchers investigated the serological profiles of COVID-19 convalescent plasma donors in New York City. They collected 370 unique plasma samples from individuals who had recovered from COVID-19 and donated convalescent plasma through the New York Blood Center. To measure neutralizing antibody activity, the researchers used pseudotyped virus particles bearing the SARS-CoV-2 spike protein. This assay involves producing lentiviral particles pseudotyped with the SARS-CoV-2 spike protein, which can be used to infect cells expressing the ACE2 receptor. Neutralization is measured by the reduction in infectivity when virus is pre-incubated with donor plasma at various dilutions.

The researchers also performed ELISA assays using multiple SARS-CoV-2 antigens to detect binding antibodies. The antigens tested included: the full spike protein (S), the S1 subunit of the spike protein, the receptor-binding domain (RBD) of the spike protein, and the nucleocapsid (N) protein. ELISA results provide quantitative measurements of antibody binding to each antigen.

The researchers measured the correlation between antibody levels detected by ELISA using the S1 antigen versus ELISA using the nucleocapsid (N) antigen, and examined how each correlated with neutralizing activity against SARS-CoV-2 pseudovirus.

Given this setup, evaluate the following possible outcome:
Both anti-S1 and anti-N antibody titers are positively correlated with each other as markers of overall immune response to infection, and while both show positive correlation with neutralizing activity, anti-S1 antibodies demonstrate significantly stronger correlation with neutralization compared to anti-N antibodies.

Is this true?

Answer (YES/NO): YES